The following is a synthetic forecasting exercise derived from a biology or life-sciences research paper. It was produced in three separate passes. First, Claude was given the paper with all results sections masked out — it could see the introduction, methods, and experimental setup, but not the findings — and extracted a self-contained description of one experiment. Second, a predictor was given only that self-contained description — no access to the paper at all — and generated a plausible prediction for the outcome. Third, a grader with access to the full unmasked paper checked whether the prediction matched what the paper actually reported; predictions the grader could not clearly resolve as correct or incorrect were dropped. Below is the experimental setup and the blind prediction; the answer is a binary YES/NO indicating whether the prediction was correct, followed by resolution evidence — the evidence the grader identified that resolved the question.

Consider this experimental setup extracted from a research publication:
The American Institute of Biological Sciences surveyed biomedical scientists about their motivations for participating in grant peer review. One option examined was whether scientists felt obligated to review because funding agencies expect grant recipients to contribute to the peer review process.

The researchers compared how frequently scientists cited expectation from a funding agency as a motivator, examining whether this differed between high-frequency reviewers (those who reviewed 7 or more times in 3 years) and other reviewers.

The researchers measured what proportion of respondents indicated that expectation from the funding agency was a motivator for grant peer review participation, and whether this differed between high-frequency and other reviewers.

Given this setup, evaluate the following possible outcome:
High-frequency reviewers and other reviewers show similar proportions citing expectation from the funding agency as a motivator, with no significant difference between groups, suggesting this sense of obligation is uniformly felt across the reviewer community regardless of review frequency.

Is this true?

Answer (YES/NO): YES